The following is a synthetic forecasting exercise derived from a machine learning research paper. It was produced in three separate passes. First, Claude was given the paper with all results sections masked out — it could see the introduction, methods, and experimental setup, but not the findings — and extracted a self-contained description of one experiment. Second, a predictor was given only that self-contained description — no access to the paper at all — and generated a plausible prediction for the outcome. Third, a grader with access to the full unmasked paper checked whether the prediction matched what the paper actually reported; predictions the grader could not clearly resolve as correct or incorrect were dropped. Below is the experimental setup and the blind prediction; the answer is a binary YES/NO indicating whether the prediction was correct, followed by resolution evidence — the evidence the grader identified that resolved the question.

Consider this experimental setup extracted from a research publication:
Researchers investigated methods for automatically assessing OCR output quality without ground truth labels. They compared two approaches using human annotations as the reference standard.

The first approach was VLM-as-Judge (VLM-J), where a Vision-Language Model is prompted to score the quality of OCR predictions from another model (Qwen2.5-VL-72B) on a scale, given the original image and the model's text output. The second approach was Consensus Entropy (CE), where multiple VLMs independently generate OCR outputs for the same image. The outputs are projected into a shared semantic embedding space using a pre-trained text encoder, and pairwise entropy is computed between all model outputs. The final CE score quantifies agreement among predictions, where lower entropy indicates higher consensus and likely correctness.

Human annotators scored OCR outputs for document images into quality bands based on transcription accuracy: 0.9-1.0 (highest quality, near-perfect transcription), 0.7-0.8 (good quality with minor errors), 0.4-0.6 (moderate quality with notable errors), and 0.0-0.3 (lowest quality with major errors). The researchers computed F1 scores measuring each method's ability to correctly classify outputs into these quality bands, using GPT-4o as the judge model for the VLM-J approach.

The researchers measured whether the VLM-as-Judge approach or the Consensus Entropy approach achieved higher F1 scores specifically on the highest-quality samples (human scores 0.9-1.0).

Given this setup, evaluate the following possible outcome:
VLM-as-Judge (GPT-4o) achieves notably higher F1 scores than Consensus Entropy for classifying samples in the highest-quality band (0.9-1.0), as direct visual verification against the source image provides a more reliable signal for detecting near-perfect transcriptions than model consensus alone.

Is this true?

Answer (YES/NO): YES